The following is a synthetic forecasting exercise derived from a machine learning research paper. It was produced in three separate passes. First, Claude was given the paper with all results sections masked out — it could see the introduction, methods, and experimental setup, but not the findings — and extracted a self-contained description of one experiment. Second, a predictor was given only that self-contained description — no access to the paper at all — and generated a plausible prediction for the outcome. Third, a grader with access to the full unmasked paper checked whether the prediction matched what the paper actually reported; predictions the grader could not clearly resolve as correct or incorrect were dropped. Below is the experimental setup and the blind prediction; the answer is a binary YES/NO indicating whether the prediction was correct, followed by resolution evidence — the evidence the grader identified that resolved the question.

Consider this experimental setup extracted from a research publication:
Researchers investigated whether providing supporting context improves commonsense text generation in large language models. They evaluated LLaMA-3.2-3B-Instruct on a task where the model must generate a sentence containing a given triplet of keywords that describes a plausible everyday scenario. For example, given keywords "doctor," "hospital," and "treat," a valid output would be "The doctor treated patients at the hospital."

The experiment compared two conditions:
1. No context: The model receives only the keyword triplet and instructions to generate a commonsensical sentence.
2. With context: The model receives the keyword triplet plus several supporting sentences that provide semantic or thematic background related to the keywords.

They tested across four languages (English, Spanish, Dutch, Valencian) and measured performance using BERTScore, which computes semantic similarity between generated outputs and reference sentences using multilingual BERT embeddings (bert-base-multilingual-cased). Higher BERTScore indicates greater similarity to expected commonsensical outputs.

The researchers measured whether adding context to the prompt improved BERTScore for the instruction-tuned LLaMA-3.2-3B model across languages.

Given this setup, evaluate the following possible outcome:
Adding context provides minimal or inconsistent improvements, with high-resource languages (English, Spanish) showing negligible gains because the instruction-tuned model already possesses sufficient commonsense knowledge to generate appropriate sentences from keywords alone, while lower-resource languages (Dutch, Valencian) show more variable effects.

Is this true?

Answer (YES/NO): NO